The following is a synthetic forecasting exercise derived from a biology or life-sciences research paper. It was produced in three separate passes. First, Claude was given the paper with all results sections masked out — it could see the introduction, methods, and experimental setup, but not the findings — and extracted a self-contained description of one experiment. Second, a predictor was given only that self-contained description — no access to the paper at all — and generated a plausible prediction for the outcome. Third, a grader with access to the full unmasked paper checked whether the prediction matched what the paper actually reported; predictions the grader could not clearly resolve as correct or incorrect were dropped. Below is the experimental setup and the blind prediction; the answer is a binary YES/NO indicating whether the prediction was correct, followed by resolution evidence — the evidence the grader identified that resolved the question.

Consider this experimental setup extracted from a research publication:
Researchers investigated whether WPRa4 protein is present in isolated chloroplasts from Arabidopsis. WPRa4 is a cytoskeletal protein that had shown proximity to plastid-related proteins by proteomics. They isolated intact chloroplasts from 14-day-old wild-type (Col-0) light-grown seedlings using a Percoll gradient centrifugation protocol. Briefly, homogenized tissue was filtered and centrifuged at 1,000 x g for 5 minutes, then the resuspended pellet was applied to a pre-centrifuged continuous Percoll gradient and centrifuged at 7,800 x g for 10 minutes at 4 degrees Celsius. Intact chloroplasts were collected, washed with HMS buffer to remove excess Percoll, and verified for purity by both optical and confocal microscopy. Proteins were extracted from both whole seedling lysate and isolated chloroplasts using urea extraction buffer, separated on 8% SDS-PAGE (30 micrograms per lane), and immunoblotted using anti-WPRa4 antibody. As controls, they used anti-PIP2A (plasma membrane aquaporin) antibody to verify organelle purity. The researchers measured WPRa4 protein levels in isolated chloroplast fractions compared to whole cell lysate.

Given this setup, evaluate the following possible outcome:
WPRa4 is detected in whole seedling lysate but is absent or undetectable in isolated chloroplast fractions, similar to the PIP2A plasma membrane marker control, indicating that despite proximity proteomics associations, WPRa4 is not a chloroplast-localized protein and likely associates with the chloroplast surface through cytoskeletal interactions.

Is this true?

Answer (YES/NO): NO